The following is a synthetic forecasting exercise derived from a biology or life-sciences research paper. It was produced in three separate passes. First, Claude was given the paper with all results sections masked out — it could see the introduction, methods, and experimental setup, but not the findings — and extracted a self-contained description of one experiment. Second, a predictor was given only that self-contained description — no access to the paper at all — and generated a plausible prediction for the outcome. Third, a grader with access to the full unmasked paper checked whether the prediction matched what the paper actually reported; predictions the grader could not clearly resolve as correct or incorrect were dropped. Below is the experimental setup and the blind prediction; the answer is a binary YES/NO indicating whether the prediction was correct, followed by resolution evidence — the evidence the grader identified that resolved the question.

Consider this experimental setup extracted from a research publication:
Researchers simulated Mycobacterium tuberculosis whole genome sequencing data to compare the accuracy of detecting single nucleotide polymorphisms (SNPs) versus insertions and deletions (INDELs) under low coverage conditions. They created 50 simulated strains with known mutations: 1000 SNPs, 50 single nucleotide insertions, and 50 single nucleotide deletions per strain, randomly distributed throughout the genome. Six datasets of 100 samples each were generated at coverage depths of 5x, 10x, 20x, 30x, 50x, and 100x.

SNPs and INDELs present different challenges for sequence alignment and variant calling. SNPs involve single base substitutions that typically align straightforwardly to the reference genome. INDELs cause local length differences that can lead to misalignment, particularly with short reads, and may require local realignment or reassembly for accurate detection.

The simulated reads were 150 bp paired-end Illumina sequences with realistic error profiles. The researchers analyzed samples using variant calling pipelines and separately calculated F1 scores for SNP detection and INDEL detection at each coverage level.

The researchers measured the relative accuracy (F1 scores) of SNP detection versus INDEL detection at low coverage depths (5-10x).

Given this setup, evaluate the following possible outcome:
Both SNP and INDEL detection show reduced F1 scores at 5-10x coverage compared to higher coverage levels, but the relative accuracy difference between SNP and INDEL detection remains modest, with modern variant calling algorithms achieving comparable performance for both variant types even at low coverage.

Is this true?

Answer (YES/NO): YES